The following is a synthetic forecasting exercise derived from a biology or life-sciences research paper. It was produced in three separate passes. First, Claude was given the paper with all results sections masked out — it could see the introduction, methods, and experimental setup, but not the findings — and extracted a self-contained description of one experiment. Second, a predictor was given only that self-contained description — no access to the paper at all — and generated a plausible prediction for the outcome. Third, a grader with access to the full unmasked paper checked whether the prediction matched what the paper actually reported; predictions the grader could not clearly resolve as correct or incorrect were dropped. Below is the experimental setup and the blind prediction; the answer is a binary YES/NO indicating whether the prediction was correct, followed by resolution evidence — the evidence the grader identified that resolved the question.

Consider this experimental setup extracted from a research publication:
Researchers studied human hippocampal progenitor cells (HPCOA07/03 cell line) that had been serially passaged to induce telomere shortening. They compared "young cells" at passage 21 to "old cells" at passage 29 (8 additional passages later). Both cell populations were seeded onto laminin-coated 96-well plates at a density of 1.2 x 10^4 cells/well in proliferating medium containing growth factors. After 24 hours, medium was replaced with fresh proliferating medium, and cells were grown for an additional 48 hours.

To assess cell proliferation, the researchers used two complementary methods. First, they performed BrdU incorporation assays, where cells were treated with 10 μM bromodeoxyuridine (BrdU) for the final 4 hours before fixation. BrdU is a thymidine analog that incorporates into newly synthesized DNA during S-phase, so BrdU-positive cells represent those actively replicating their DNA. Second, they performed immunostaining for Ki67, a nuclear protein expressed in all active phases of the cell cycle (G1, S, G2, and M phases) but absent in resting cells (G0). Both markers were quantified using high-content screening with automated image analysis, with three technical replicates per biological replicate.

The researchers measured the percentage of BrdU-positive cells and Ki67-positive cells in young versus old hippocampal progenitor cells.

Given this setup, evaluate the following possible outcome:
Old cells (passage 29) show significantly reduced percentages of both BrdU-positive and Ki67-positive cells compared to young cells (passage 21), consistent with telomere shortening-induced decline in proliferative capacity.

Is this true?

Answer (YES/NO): YES